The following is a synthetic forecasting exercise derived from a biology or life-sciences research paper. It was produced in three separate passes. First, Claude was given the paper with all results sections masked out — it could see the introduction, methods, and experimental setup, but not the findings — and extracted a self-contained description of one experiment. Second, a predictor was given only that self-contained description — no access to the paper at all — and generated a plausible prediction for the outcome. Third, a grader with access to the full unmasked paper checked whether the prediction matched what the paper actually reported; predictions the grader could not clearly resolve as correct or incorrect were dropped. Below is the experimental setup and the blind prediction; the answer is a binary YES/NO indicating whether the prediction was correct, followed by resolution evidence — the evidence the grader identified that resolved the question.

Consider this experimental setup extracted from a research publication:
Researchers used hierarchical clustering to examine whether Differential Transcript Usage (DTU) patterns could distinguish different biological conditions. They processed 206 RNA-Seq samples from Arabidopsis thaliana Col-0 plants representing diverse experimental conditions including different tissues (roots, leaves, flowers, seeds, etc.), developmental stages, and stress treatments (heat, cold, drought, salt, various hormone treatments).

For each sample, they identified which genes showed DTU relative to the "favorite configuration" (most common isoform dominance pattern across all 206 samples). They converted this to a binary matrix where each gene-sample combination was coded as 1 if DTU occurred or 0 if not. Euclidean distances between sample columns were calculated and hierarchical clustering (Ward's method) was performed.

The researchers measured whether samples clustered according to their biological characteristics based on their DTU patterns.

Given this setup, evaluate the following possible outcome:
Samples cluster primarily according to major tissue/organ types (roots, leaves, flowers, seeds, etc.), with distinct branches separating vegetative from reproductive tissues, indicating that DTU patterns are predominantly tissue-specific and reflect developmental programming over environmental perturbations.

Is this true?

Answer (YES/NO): NO